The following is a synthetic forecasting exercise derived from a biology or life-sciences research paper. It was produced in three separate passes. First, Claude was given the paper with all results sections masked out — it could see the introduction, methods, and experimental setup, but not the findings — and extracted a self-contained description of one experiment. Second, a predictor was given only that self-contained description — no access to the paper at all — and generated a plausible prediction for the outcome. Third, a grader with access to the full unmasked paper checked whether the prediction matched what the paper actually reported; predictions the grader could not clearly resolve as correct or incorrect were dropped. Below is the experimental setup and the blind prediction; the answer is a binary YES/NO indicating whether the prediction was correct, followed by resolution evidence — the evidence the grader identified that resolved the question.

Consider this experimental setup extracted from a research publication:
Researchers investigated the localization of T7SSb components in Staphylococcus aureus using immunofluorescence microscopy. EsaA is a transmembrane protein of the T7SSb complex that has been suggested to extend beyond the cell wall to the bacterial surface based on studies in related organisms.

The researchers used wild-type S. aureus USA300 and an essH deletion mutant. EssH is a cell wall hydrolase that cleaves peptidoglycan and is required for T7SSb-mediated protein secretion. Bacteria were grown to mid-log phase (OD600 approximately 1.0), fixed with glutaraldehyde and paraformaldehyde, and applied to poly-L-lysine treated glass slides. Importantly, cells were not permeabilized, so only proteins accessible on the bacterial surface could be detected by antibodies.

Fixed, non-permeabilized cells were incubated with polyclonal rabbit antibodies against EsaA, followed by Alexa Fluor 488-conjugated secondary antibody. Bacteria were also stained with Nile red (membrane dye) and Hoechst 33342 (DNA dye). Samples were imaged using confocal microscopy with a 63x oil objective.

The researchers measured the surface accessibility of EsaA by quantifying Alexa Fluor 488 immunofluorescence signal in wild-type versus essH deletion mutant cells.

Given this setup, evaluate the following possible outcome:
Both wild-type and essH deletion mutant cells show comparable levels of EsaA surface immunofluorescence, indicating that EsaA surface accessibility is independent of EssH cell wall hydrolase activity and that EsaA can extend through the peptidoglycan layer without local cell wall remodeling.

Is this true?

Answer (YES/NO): NO